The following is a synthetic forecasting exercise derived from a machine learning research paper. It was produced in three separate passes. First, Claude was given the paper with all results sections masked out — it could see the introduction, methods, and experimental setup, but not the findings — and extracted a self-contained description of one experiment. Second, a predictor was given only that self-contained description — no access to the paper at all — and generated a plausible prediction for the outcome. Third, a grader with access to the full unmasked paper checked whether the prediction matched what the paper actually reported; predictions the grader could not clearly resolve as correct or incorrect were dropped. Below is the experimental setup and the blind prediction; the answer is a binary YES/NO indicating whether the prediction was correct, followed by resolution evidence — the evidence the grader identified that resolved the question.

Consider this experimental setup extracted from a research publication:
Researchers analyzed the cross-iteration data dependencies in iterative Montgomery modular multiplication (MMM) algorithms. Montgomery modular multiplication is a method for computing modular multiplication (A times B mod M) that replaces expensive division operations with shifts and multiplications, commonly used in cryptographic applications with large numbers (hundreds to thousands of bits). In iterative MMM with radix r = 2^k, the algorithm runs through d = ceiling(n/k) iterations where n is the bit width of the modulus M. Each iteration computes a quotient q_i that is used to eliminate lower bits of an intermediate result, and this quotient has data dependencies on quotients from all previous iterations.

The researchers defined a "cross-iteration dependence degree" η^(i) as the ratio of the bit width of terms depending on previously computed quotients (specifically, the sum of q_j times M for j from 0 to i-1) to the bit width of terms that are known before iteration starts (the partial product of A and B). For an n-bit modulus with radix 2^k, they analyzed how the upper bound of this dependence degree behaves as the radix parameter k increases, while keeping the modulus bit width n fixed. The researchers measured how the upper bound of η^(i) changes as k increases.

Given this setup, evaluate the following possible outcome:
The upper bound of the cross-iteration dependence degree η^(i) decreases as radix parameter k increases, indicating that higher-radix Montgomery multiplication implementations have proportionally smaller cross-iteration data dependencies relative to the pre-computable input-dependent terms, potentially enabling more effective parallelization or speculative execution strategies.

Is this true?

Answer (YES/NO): YES